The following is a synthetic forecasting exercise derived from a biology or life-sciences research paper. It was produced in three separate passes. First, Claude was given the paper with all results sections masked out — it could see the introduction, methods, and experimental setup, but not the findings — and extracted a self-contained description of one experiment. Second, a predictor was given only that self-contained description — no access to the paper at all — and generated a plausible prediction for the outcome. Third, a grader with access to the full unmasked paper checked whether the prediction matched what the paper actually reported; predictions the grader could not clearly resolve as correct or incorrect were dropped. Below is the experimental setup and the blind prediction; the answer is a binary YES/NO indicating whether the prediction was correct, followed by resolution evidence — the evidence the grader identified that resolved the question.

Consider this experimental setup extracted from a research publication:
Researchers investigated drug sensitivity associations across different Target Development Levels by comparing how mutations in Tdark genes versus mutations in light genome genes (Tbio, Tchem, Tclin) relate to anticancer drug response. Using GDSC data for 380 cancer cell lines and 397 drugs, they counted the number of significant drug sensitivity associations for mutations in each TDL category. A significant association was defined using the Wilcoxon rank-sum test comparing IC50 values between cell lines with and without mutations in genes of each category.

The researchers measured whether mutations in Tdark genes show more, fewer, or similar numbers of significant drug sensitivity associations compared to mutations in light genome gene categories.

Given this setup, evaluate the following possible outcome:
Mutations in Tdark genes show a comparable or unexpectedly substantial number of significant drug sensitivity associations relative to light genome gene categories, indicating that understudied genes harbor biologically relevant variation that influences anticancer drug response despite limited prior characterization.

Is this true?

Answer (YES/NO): YES